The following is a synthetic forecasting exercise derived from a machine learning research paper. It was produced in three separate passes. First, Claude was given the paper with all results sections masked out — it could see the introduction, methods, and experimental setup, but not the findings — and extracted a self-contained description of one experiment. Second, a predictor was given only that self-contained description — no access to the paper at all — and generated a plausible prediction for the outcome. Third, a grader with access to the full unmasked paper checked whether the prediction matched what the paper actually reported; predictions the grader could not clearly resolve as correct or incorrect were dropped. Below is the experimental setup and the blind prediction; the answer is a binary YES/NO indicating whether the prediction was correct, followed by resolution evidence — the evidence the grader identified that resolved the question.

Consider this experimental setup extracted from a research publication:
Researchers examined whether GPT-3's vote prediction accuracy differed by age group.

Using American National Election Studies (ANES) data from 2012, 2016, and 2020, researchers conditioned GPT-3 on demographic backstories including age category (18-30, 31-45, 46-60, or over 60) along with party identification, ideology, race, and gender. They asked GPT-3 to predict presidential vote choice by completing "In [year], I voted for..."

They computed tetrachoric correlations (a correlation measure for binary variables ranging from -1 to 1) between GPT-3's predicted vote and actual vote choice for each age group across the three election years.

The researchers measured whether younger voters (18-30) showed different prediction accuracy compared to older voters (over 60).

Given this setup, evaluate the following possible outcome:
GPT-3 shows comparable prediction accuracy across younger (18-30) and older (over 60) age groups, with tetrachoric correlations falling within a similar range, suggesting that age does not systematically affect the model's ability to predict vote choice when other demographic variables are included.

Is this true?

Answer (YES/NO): NO